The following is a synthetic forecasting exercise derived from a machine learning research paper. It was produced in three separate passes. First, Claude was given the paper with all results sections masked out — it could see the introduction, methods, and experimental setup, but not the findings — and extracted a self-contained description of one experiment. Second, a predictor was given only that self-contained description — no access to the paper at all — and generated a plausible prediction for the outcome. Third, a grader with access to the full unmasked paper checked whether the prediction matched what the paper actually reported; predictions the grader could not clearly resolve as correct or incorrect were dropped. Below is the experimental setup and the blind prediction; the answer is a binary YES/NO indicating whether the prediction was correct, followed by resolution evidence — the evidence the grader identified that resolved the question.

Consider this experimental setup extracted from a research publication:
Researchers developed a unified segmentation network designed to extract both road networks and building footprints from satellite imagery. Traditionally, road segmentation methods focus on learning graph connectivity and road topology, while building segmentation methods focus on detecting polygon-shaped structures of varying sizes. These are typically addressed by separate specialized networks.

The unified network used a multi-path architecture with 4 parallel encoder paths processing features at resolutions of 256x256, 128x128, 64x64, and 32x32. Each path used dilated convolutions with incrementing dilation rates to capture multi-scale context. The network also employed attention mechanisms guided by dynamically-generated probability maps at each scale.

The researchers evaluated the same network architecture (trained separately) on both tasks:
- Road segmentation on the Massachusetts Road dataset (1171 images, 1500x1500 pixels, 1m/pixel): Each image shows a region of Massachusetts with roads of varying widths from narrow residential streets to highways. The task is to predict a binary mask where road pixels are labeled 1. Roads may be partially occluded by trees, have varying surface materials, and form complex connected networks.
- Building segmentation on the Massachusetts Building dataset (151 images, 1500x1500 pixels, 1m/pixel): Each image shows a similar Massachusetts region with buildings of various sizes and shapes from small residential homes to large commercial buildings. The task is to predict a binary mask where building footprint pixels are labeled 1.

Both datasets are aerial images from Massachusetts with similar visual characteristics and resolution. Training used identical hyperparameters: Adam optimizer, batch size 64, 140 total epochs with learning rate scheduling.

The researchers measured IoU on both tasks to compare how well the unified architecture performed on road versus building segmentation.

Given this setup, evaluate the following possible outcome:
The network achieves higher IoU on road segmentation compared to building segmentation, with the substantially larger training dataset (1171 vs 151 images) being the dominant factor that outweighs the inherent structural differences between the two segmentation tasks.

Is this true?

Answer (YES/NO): NO